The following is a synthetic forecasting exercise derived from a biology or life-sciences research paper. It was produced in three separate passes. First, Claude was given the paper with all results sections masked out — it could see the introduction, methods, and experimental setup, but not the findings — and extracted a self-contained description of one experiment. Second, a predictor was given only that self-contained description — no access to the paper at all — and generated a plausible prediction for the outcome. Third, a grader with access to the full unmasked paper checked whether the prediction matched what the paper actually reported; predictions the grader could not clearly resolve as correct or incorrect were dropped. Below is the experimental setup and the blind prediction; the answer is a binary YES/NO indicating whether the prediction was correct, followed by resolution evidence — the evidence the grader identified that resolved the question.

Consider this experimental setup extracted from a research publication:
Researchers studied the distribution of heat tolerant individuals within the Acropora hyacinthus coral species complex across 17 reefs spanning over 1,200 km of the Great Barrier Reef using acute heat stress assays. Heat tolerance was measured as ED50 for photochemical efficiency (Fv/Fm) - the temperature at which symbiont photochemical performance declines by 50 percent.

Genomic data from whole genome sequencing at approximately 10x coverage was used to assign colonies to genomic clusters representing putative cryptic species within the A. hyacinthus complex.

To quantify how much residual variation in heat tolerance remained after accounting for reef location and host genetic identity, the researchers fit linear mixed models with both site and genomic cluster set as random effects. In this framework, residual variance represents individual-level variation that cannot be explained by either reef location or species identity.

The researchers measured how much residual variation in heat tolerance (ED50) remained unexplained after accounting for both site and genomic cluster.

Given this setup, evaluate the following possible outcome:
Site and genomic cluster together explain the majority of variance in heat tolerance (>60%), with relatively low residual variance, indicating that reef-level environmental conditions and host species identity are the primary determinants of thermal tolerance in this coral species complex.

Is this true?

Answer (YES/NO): YES